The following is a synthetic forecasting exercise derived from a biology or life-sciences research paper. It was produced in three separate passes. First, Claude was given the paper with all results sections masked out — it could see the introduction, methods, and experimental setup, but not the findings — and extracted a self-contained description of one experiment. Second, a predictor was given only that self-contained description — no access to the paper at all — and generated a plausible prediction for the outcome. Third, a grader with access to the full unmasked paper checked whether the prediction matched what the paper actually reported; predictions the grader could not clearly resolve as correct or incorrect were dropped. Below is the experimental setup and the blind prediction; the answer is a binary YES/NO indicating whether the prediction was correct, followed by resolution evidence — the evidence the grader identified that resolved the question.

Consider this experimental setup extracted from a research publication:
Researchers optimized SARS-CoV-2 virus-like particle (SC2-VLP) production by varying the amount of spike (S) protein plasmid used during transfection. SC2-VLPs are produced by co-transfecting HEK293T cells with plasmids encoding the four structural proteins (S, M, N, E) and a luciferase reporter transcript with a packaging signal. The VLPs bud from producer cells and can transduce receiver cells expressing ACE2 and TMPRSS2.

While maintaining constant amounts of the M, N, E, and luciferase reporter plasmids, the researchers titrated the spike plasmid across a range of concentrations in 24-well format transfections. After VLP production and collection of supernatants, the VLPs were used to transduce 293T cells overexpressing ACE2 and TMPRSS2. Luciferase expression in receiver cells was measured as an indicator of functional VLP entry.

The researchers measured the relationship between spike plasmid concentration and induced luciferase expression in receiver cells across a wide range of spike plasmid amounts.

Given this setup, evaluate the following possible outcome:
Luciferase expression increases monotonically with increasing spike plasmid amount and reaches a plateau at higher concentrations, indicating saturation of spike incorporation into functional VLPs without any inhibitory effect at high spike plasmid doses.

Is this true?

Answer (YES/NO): NO